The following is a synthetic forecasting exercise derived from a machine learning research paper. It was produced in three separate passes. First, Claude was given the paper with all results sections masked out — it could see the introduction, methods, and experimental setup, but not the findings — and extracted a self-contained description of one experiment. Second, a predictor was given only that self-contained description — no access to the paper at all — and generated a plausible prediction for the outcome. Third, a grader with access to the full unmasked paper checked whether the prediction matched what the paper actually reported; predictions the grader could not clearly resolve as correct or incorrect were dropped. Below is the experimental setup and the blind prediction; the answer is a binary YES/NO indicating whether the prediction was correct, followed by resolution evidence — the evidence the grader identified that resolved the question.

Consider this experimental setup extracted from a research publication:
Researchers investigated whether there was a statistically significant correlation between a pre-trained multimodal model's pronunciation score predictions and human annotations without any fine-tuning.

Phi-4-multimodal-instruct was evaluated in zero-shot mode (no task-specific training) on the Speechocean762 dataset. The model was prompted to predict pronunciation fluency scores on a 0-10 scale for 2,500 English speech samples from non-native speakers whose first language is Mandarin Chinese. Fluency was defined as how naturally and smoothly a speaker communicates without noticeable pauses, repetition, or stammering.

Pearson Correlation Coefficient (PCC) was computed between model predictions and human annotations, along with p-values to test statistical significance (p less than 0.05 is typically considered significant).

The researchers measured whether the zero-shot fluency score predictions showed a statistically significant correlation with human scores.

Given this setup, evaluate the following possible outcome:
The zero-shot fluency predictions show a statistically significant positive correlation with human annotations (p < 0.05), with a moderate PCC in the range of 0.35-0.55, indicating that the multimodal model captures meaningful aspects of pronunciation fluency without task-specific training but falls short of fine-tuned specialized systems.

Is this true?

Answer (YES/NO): NO